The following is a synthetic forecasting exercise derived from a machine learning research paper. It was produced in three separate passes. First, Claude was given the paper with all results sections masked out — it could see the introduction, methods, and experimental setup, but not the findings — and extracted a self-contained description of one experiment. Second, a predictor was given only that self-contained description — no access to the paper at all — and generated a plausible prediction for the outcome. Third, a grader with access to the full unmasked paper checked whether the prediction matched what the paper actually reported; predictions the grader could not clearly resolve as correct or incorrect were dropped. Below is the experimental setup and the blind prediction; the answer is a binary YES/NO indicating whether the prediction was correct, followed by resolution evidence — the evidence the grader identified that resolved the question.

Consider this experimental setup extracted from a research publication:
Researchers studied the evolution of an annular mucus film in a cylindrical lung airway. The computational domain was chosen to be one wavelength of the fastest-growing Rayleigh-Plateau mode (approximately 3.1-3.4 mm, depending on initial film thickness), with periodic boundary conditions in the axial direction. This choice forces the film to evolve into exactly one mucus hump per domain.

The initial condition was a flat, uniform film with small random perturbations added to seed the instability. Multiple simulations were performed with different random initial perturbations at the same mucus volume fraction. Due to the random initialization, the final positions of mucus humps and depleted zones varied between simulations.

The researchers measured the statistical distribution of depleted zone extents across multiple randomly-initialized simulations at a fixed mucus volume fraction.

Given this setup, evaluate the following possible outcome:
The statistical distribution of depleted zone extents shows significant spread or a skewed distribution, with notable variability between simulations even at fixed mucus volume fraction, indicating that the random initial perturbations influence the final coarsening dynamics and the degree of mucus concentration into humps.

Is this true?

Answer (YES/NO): NO